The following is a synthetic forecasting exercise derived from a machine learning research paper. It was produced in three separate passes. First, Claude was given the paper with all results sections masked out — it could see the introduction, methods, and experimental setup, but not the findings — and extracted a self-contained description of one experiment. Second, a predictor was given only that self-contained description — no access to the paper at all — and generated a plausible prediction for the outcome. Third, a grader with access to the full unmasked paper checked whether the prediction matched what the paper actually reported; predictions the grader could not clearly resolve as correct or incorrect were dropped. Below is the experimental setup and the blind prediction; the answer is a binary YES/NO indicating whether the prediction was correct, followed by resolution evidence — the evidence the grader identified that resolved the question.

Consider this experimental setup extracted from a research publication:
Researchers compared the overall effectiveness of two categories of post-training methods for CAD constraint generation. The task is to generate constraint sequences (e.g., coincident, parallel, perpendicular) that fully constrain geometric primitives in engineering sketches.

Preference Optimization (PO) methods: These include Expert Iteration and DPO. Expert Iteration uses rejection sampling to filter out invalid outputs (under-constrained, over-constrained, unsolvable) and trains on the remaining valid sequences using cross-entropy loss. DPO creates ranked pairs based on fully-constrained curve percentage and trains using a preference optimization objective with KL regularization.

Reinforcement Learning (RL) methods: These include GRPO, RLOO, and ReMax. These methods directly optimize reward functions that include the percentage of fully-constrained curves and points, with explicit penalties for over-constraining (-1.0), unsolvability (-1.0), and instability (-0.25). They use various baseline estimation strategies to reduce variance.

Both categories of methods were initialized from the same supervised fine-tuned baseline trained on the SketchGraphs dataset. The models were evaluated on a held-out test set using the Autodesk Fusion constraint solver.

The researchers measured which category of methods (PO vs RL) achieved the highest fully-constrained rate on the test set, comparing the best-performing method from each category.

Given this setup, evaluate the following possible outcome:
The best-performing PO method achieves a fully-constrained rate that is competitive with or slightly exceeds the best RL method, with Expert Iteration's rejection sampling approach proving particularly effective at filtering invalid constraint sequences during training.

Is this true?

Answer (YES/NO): NO